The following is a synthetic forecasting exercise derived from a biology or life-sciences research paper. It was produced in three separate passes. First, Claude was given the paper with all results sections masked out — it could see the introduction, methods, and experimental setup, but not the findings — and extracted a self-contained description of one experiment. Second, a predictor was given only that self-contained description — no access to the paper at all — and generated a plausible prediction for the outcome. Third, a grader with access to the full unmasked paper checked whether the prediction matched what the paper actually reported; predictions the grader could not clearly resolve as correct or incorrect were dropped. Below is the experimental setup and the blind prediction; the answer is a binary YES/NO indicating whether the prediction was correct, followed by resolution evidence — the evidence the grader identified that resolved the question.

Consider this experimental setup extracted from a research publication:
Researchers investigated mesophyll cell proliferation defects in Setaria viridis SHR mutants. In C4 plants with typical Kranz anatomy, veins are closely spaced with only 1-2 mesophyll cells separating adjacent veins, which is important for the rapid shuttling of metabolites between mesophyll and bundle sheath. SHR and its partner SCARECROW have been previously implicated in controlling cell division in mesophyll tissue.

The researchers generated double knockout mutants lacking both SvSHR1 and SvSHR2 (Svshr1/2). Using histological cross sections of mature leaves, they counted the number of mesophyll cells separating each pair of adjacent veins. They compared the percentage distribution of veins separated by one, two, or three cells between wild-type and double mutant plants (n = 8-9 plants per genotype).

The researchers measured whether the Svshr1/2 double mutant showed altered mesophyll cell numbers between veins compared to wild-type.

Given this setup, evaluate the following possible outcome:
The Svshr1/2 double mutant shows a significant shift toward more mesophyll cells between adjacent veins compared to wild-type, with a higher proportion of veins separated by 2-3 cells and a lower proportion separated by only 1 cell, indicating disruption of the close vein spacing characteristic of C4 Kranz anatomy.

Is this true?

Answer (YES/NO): NO